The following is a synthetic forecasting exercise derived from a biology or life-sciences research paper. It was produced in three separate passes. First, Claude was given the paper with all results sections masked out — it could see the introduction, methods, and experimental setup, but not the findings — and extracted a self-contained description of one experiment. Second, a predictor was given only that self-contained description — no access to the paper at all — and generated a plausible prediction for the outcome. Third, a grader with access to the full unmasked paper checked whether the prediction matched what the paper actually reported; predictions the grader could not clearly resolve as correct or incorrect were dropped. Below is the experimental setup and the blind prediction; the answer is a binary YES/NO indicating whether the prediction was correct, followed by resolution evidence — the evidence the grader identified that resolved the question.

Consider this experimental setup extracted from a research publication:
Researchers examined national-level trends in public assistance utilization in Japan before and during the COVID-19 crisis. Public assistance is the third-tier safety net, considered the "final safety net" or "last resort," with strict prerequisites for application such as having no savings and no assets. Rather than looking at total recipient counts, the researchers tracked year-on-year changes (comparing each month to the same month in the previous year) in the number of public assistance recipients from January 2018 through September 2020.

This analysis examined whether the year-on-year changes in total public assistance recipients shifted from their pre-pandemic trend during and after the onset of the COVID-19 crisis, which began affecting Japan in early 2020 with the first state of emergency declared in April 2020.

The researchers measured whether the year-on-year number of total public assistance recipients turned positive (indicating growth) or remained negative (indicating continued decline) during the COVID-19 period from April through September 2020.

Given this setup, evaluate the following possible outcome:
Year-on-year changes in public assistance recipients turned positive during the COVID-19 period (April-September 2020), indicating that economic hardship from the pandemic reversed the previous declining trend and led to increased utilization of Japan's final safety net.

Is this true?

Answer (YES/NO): NO